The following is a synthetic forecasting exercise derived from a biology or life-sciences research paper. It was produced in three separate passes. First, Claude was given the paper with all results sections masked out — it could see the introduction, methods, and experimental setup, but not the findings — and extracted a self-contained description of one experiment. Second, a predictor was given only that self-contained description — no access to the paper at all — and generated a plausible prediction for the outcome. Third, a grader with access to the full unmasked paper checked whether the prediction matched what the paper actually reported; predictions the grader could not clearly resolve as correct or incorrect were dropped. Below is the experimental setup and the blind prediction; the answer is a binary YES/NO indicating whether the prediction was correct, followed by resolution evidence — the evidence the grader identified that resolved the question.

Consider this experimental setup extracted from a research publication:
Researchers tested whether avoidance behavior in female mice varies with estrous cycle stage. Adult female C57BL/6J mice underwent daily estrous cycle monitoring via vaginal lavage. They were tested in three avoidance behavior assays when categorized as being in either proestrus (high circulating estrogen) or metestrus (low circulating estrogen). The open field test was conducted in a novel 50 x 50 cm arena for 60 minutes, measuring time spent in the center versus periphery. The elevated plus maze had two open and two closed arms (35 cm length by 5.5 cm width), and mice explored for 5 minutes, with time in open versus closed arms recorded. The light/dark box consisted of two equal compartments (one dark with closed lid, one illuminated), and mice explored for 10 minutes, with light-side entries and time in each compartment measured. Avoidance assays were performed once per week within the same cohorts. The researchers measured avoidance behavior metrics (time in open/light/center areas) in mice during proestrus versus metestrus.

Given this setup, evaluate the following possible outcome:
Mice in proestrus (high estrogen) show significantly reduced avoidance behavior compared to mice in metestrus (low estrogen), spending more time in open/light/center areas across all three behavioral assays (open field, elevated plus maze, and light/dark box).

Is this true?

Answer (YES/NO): YES